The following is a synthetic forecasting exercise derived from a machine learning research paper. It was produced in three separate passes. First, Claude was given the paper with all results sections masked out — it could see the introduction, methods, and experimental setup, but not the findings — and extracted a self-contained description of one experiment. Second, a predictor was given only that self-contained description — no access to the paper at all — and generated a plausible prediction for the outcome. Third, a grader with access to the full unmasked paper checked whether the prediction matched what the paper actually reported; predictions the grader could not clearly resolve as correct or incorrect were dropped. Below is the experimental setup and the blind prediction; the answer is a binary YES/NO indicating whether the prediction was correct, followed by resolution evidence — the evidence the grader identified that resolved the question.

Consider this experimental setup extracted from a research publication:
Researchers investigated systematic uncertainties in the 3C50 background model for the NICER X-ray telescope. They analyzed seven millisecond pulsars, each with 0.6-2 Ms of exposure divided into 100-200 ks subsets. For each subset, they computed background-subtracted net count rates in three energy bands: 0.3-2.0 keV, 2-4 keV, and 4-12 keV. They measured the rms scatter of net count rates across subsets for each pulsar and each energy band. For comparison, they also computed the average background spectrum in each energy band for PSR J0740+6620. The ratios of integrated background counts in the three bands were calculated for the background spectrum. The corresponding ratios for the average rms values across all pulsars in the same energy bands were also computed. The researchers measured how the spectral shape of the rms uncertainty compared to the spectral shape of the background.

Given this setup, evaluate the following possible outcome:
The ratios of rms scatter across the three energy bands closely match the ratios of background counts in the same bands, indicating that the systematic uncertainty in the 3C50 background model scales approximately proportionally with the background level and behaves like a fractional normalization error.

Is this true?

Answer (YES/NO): YES